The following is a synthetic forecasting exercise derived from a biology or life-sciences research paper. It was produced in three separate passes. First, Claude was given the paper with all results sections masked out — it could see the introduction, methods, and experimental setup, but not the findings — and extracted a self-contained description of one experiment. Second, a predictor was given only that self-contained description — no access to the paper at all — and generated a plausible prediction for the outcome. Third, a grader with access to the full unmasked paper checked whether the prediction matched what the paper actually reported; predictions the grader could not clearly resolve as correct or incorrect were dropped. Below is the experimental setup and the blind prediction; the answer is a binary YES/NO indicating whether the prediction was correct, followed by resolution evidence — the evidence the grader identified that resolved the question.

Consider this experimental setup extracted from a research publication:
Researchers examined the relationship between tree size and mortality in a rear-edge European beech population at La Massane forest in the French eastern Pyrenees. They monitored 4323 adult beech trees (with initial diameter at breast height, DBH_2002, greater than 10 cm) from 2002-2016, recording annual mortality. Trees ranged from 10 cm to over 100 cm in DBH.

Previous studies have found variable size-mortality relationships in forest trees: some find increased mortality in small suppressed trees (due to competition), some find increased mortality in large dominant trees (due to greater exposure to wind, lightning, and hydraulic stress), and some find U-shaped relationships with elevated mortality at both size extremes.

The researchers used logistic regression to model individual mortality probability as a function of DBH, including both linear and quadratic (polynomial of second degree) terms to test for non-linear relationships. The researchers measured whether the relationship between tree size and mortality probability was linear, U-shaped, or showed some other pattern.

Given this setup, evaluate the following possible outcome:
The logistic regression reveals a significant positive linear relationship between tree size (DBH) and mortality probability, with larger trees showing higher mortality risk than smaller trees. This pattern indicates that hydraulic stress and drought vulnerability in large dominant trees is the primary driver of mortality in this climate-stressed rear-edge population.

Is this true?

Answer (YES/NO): NO